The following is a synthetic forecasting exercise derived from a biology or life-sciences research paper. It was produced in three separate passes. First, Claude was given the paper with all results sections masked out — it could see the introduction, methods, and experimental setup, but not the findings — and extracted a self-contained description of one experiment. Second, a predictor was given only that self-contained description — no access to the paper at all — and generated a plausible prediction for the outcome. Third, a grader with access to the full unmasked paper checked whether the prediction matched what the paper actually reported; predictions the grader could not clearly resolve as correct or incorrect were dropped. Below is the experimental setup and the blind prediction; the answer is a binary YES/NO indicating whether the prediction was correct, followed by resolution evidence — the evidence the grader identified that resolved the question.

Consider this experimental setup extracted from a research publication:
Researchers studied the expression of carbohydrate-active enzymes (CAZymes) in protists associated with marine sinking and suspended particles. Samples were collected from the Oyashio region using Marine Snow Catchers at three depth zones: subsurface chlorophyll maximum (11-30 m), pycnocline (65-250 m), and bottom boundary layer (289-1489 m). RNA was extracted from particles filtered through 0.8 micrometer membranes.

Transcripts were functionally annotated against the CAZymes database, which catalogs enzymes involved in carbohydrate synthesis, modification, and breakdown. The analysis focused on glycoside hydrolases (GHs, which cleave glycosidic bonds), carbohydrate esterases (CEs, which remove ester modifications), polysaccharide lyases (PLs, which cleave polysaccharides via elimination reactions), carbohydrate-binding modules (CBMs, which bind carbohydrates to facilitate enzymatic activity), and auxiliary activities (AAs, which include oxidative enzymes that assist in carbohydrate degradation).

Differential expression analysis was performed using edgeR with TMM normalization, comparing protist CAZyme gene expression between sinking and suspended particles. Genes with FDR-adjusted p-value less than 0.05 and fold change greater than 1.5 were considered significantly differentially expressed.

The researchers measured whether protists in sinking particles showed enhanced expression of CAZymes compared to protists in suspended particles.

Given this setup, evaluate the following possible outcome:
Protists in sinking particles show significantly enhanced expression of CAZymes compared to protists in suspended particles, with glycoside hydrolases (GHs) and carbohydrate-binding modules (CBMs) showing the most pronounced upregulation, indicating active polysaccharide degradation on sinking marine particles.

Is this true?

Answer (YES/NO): NO